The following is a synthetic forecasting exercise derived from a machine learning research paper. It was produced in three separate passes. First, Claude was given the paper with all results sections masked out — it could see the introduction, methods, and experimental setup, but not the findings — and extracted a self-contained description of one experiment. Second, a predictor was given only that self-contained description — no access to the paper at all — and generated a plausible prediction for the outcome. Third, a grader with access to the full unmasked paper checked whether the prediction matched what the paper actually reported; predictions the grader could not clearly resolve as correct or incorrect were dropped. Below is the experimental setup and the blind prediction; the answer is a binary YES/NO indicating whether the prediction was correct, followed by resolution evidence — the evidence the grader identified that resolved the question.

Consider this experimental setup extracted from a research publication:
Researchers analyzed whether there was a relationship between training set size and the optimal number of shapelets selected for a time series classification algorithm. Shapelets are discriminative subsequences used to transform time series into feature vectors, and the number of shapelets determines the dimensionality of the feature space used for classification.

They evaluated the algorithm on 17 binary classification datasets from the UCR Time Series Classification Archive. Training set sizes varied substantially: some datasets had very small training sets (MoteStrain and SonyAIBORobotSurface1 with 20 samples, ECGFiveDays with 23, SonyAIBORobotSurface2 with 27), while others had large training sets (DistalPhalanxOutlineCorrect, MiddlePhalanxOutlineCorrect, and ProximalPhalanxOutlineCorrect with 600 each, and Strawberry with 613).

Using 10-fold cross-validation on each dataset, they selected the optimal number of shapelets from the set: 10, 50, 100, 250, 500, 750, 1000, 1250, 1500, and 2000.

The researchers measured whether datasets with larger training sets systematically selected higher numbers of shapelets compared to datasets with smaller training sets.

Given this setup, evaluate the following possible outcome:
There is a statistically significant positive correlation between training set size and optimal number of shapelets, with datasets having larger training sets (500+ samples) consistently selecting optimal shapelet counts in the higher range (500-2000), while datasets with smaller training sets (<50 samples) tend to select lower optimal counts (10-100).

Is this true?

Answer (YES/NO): NO